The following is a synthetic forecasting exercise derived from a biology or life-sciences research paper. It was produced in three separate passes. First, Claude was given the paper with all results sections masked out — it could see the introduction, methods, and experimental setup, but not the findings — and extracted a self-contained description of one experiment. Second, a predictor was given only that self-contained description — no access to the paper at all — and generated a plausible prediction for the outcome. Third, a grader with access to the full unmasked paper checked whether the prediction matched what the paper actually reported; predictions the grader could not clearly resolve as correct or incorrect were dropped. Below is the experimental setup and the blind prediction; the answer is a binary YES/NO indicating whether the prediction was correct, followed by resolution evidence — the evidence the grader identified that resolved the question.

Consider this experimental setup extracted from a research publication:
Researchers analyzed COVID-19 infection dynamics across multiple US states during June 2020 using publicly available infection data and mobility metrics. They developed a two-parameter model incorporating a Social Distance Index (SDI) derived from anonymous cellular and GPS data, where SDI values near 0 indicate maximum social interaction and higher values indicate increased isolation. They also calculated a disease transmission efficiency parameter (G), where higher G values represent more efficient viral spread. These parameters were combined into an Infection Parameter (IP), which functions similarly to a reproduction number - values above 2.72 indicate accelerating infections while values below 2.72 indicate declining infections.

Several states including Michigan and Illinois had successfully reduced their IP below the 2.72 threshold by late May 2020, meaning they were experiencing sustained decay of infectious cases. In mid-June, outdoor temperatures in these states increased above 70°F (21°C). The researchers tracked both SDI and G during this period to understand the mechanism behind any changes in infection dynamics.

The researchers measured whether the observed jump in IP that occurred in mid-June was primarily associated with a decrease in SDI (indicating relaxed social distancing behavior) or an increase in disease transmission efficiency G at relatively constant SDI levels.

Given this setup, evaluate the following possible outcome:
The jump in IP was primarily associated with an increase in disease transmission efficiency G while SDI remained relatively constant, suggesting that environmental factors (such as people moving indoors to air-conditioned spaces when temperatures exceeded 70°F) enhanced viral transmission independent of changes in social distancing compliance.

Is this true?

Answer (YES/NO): YES